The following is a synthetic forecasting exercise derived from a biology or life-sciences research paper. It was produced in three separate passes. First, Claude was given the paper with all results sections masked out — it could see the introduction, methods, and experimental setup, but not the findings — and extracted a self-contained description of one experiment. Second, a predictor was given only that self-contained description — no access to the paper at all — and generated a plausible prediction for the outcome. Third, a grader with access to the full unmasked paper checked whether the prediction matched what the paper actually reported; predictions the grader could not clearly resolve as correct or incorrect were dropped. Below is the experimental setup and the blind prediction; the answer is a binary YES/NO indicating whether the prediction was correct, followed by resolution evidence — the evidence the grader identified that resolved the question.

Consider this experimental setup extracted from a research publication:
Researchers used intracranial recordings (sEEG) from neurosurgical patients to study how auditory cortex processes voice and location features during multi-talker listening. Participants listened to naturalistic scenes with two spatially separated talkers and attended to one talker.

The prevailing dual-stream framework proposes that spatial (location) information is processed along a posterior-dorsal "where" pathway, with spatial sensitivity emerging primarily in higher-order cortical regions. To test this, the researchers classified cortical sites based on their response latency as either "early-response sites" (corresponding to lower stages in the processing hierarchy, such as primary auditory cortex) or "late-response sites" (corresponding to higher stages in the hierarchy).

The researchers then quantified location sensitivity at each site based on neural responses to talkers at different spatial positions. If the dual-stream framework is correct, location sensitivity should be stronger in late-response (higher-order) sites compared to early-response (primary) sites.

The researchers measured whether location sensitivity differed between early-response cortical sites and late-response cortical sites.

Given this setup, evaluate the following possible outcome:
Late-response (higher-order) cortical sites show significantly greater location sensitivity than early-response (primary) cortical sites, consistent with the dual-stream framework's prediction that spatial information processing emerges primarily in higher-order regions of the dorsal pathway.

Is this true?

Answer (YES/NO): NO